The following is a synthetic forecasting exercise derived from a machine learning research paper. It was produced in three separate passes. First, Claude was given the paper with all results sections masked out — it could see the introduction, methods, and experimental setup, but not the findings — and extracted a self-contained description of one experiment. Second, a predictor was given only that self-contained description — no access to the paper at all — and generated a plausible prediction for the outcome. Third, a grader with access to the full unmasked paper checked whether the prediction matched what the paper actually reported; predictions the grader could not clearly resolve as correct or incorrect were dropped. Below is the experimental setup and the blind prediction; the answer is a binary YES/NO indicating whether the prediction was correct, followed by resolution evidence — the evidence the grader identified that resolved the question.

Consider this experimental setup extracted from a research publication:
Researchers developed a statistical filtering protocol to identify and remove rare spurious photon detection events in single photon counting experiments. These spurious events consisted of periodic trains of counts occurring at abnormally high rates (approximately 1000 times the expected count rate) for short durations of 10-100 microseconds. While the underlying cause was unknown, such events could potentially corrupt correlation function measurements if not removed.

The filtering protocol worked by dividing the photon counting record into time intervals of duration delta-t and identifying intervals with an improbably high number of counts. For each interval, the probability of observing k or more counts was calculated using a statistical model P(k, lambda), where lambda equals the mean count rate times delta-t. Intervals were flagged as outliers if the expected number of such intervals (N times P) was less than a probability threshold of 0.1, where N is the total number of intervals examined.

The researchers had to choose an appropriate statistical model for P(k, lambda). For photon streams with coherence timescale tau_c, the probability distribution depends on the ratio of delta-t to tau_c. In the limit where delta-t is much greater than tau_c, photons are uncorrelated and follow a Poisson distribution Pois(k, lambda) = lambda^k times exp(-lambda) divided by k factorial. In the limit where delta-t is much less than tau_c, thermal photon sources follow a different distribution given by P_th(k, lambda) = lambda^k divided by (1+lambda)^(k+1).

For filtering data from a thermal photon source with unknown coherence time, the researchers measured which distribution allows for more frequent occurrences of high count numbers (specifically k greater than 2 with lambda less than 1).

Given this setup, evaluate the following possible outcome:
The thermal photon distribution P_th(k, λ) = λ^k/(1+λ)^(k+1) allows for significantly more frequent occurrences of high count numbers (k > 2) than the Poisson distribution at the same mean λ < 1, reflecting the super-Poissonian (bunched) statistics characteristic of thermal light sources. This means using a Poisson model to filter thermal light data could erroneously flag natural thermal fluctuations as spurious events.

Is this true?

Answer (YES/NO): YES